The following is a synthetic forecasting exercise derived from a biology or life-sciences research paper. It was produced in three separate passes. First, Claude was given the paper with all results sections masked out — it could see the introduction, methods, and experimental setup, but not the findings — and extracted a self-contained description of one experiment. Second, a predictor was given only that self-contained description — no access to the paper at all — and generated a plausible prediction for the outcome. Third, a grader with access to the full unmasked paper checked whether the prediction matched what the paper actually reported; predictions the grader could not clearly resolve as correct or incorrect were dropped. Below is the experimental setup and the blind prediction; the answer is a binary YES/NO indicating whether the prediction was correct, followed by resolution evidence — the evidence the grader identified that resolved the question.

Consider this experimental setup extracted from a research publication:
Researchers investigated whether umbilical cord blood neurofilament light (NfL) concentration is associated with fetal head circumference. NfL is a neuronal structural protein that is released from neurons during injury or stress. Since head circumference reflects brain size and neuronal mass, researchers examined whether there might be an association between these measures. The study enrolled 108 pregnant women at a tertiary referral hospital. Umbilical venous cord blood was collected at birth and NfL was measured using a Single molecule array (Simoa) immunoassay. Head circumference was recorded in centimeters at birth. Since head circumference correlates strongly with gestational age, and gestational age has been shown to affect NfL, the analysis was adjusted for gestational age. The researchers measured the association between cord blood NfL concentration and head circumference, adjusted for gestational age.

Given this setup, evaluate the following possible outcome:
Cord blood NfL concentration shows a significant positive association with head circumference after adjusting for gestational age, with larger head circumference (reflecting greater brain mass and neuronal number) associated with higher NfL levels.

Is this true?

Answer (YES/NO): NO